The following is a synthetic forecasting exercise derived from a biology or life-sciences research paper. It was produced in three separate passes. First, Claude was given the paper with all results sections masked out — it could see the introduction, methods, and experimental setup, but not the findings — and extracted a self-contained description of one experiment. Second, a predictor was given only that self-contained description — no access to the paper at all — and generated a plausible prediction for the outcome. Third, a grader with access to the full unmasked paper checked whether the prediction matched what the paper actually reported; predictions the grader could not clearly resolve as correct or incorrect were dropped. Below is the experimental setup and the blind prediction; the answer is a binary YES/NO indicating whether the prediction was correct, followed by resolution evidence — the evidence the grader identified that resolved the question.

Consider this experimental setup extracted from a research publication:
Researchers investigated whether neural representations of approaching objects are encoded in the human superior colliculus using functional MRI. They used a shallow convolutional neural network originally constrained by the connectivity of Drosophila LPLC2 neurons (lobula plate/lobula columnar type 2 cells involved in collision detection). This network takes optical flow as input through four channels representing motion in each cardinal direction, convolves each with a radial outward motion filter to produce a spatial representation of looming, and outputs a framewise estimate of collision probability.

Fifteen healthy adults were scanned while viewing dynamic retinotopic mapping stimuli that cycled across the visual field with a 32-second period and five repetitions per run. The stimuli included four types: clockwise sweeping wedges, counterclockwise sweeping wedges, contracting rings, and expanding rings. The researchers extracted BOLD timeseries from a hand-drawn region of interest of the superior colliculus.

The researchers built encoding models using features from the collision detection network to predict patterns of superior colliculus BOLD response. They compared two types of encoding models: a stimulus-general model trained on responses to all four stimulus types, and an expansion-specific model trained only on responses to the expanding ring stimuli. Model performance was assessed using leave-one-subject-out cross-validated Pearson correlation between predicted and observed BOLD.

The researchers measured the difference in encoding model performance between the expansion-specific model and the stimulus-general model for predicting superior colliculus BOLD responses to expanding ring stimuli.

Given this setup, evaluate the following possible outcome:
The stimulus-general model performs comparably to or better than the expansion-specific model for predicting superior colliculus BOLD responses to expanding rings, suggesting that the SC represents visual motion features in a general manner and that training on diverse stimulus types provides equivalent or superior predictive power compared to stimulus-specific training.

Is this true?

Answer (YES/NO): NO